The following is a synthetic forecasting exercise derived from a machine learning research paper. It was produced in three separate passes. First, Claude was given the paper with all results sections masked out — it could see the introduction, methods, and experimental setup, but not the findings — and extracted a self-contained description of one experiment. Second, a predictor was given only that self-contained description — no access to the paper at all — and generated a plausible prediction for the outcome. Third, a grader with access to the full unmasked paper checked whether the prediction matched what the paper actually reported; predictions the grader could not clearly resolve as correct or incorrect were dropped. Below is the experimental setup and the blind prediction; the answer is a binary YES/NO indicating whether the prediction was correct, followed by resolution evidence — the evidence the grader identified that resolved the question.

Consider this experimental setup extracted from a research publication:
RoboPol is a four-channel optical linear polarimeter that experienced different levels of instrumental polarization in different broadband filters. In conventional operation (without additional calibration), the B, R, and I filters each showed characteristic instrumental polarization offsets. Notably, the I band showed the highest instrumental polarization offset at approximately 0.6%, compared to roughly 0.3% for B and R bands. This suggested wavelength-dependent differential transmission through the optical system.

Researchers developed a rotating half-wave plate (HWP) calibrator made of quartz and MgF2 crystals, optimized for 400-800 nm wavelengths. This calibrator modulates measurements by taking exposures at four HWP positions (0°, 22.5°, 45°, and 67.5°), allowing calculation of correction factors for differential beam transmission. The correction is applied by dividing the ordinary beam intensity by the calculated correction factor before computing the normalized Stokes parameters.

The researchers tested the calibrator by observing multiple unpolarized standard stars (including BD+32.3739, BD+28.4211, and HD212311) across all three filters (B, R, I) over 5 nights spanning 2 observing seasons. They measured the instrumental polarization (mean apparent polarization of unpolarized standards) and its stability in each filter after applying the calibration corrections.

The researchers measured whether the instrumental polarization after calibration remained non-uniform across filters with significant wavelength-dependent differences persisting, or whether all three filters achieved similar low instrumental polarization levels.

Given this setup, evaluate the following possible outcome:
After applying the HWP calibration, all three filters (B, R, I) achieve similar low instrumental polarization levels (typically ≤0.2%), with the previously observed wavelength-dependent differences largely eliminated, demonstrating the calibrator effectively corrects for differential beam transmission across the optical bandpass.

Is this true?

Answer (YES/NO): YES